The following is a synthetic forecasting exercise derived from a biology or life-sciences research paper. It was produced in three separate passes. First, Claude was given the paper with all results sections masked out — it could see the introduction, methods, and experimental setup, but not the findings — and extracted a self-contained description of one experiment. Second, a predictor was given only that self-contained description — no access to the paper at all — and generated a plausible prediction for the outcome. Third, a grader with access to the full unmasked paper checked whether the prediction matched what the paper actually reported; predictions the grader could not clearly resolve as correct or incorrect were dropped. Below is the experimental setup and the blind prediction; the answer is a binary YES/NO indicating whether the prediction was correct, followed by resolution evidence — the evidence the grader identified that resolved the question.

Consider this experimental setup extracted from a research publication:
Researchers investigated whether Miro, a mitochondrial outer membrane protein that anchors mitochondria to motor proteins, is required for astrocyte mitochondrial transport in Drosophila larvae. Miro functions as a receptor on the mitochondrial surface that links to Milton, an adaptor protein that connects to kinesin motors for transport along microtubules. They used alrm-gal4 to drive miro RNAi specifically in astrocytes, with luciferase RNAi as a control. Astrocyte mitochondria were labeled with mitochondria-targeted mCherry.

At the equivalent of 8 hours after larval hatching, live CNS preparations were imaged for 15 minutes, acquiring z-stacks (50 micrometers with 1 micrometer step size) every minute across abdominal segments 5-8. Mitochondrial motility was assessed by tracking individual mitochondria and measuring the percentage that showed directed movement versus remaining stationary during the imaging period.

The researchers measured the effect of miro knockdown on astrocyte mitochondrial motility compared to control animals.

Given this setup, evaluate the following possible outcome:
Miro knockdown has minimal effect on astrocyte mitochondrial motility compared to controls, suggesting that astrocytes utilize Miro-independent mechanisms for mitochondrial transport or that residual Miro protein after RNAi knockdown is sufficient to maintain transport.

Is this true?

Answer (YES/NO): NO